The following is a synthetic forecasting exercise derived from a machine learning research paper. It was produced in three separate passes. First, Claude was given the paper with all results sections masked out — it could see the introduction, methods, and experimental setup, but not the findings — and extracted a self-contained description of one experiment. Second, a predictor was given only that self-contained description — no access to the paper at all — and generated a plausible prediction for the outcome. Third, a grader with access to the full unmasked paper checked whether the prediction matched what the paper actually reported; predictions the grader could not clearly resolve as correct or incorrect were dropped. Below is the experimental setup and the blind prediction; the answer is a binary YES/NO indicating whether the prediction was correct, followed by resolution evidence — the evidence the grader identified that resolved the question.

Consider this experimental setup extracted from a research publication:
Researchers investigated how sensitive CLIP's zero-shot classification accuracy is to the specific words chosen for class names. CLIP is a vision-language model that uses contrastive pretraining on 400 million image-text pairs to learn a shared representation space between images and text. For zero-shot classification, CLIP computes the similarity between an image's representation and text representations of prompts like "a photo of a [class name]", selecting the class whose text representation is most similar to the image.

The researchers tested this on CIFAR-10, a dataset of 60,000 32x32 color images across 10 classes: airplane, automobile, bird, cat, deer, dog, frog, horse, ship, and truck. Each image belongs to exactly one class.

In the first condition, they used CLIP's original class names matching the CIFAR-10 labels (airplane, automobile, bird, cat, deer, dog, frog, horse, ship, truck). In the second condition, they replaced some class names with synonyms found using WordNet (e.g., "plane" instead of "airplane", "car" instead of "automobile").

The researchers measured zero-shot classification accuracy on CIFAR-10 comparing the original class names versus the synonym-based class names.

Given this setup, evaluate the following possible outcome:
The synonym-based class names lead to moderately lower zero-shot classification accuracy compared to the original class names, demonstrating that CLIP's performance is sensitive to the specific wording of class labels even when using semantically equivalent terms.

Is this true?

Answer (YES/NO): NO